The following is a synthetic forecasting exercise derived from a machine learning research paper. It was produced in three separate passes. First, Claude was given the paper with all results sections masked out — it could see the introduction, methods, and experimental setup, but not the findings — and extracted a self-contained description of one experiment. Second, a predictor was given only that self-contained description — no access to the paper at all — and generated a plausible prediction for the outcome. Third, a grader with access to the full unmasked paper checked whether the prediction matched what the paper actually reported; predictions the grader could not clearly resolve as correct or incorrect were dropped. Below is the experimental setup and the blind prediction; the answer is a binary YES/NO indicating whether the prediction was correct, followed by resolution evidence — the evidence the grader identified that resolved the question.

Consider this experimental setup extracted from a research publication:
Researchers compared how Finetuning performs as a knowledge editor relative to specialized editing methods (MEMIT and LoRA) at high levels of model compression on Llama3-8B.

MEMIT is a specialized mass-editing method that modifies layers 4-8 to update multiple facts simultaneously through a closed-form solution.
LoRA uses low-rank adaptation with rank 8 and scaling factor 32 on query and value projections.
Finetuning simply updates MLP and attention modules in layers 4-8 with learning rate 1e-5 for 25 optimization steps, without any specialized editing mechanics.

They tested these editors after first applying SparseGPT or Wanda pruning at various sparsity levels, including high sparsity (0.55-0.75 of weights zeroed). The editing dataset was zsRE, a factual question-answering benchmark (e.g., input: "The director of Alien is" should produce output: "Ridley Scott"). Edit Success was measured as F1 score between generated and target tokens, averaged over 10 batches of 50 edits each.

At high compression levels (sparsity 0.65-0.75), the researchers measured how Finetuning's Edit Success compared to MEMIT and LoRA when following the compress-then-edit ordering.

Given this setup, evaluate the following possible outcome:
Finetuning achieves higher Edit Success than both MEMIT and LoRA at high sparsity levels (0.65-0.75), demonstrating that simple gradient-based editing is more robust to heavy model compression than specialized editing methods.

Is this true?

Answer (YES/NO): NO